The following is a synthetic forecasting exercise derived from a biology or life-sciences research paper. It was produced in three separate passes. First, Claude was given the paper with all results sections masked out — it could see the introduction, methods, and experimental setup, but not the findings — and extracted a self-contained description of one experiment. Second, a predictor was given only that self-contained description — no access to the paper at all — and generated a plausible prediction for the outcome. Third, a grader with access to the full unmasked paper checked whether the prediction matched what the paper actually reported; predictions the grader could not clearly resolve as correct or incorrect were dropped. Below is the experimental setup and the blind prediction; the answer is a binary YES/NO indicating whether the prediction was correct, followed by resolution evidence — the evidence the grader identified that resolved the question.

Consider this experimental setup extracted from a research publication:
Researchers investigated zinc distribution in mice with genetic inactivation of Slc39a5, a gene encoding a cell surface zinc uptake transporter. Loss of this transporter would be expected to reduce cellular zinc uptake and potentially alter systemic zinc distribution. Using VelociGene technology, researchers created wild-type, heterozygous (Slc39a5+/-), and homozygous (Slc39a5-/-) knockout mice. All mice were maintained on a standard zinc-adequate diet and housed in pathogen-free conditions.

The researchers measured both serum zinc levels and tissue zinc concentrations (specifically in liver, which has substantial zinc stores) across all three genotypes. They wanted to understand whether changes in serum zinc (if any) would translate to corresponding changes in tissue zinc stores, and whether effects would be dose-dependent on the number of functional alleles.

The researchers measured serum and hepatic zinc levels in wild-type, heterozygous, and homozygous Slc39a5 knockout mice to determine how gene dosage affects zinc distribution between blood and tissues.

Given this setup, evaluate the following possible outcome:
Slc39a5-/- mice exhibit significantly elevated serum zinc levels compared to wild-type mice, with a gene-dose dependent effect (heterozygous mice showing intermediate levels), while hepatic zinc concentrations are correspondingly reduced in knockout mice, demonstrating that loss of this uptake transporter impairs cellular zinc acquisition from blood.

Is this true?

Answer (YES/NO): NO